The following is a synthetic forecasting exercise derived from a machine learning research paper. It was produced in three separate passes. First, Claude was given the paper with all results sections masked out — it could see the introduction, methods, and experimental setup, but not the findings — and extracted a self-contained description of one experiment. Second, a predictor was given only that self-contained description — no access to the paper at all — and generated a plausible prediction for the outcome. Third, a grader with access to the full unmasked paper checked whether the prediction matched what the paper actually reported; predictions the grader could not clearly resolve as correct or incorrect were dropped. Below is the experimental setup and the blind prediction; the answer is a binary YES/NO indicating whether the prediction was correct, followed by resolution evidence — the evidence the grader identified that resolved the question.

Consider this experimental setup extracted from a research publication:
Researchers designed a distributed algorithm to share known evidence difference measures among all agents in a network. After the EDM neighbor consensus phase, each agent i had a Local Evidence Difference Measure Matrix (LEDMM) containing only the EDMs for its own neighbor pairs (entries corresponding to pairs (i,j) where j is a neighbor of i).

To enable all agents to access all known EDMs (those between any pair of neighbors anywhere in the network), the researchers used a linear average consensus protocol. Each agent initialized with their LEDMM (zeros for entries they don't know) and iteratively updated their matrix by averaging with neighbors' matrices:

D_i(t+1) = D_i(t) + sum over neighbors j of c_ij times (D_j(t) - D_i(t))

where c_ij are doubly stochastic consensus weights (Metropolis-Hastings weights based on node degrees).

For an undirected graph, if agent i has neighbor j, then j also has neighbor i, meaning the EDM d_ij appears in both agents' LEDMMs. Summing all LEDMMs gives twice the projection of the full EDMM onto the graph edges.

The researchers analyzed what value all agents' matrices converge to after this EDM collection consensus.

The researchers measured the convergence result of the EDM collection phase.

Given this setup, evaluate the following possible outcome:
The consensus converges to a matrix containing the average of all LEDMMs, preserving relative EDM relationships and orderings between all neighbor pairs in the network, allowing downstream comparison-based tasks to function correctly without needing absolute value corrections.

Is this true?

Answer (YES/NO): NO